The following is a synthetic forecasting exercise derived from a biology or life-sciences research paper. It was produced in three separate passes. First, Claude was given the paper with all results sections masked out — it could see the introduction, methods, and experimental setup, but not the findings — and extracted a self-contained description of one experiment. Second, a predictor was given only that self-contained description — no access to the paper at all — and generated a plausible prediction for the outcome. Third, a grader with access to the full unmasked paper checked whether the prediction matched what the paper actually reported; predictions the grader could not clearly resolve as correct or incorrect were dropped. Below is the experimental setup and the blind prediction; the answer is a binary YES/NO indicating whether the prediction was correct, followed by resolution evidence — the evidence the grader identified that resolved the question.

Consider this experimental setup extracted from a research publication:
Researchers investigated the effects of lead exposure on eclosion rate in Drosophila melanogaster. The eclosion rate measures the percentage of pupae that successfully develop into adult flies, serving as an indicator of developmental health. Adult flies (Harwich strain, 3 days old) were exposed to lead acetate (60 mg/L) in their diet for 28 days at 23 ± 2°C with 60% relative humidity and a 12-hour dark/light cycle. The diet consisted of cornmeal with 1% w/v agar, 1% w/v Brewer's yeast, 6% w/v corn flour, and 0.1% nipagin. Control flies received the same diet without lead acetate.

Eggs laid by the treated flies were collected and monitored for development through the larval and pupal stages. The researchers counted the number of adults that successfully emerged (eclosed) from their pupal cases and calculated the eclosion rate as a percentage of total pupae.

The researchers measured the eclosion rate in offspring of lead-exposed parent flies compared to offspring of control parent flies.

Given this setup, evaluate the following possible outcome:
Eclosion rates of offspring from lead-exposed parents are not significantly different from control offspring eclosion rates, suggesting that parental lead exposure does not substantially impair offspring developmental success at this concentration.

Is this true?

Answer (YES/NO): NO